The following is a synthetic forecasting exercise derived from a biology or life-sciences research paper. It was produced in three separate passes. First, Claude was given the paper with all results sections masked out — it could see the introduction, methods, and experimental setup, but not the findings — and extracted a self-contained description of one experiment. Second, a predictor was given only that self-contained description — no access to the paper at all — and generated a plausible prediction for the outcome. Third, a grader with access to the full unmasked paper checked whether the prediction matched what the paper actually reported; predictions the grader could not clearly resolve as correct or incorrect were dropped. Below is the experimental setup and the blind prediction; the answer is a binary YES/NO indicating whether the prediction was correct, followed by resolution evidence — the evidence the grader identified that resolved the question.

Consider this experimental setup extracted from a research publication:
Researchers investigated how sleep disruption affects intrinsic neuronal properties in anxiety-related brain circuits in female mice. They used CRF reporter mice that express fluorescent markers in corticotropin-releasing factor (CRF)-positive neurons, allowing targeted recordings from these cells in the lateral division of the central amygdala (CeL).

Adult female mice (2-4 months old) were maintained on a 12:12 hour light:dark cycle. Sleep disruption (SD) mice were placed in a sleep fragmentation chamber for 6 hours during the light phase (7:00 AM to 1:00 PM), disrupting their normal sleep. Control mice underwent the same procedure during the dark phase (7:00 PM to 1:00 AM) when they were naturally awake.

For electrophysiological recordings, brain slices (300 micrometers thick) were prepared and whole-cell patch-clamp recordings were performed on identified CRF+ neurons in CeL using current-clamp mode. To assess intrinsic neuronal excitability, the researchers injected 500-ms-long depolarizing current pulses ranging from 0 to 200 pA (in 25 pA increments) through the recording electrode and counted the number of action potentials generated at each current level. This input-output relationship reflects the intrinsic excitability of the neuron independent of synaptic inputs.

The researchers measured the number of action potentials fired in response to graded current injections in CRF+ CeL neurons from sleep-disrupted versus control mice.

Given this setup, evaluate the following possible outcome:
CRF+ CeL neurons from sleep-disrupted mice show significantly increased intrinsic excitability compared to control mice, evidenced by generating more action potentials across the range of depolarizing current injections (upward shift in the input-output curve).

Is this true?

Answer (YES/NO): NO